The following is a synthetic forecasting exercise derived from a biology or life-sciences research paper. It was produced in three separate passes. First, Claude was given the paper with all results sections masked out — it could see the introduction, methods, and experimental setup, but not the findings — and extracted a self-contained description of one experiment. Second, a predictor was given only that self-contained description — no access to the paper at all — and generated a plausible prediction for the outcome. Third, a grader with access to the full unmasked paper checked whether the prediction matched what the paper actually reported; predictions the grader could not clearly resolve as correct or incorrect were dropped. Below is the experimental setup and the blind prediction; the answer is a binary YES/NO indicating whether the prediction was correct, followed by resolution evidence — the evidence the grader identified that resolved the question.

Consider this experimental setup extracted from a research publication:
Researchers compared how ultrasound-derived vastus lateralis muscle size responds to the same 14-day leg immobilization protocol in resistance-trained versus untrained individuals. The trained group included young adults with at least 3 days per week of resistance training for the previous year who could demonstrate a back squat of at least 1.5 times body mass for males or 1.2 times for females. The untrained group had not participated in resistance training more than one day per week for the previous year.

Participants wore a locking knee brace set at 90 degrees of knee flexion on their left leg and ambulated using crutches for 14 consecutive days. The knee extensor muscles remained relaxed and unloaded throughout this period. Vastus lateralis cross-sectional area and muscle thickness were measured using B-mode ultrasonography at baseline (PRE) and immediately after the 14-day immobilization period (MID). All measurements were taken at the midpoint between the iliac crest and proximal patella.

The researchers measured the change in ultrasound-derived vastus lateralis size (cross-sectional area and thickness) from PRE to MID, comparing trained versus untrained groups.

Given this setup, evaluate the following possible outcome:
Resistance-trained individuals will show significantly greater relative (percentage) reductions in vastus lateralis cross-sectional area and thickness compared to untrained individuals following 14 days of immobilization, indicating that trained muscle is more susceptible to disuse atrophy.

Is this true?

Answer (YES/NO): NO